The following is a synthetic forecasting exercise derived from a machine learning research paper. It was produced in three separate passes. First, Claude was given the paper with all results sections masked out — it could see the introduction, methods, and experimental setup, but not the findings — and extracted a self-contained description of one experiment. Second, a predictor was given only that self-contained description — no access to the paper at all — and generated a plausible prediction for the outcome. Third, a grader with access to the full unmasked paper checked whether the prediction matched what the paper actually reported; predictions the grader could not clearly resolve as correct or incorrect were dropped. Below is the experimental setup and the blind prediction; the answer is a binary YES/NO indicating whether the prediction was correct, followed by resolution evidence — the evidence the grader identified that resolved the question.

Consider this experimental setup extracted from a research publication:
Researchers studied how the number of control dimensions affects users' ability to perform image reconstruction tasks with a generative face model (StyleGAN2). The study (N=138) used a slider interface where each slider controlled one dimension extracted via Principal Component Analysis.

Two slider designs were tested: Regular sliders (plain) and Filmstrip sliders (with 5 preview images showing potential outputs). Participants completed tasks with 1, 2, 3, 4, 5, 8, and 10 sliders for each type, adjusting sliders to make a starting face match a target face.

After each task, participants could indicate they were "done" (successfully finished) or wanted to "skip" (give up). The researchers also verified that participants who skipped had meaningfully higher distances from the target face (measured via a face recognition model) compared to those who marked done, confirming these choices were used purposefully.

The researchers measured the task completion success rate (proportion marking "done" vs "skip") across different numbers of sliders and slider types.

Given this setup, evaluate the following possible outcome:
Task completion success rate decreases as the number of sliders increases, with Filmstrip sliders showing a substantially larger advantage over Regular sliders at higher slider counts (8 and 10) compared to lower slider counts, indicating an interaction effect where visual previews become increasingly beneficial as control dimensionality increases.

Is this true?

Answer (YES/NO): NO